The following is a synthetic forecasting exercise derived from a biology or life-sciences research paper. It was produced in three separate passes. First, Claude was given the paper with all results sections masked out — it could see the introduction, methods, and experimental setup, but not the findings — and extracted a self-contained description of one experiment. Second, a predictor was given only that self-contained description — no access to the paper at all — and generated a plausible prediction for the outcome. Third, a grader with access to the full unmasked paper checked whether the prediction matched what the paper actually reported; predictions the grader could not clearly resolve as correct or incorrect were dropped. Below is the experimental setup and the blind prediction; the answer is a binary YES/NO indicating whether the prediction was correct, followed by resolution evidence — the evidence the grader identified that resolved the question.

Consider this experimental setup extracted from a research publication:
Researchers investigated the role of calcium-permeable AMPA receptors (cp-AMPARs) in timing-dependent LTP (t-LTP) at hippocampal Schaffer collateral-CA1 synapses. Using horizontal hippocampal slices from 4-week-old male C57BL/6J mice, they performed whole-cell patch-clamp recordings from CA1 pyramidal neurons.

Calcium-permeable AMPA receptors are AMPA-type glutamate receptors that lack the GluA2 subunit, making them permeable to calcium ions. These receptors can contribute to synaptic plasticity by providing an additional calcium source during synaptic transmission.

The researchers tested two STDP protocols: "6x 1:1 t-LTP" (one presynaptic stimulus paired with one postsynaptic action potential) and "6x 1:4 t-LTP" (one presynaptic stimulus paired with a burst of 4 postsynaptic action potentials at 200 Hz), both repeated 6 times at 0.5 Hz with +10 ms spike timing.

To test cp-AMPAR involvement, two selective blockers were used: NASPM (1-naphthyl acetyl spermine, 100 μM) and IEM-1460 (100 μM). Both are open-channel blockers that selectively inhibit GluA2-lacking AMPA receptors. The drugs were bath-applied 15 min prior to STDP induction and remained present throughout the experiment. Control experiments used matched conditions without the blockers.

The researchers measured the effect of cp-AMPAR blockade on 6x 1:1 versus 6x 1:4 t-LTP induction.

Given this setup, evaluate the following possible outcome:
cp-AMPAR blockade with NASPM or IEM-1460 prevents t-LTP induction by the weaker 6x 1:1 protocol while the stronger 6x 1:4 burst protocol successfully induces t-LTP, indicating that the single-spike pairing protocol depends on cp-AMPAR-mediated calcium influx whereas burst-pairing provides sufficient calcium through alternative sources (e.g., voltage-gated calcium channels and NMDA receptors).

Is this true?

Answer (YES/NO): NO